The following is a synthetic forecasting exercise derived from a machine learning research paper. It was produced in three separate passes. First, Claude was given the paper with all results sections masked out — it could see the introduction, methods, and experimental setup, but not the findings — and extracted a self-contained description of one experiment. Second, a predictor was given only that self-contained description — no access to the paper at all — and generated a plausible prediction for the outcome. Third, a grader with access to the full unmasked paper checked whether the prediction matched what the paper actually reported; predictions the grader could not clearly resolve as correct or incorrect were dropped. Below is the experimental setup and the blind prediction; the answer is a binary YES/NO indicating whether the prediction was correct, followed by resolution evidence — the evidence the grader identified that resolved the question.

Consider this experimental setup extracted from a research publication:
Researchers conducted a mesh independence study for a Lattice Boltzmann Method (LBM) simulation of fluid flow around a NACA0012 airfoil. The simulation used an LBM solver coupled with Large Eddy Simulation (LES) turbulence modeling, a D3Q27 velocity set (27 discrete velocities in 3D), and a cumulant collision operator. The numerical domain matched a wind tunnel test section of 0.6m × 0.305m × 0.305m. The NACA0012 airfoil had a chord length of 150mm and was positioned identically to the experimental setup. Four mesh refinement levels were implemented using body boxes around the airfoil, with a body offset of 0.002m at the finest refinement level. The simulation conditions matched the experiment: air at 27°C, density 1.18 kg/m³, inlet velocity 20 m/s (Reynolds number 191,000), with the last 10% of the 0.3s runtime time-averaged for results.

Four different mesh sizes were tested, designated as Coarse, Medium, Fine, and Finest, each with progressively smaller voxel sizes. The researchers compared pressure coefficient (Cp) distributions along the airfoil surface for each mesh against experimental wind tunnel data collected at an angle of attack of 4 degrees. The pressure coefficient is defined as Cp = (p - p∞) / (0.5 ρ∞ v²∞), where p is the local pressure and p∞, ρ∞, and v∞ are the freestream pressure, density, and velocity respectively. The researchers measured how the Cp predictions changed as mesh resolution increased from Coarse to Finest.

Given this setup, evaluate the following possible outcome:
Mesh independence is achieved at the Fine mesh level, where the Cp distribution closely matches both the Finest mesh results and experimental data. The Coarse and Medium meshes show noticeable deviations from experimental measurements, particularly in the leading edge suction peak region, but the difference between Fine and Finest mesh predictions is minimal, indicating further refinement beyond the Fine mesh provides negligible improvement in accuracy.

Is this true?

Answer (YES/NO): NO